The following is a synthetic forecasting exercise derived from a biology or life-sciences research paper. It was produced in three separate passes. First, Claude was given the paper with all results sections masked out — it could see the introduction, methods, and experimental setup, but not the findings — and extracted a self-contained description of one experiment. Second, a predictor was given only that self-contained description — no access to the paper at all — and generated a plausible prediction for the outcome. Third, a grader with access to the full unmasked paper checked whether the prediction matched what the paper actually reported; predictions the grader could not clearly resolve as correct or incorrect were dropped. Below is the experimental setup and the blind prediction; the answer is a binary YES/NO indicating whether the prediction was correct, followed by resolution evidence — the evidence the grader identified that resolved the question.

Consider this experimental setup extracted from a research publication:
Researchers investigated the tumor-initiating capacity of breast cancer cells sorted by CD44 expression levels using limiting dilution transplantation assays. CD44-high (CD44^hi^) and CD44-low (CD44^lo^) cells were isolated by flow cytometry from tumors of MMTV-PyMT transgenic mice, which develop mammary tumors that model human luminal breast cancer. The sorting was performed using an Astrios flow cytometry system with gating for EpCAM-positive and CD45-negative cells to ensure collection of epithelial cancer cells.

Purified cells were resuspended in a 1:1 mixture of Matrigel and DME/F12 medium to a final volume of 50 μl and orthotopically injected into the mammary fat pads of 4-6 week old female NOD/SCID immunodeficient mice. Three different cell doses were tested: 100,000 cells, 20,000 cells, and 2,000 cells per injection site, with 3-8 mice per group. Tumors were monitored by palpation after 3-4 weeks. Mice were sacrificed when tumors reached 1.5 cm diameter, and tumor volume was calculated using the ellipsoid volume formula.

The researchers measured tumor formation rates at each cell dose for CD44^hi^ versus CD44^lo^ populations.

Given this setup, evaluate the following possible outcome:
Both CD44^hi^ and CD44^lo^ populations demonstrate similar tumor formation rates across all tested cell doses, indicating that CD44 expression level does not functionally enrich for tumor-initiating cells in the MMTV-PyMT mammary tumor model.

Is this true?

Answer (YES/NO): NO